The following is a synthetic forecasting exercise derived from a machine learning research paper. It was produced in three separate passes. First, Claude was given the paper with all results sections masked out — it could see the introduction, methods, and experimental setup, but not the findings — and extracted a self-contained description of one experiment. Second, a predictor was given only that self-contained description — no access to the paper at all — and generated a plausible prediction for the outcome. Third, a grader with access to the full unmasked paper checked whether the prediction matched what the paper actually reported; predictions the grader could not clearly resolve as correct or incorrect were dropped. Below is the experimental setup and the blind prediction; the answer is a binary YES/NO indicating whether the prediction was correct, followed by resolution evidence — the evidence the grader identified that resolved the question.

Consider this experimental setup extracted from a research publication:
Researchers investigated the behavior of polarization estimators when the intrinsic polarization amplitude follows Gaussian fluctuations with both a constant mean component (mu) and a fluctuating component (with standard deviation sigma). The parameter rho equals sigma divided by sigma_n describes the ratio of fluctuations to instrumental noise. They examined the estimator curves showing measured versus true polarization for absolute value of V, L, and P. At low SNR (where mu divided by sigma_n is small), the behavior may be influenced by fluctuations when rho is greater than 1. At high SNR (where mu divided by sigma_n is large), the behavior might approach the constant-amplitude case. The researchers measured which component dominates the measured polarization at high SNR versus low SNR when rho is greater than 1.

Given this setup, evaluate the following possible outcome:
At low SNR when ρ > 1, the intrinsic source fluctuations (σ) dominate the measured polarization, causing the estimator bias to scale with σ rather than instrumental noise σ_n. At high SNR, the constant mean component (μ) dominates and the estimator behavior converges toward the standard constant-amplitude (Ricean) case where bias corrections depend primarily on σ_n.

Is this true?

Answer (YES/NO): YES